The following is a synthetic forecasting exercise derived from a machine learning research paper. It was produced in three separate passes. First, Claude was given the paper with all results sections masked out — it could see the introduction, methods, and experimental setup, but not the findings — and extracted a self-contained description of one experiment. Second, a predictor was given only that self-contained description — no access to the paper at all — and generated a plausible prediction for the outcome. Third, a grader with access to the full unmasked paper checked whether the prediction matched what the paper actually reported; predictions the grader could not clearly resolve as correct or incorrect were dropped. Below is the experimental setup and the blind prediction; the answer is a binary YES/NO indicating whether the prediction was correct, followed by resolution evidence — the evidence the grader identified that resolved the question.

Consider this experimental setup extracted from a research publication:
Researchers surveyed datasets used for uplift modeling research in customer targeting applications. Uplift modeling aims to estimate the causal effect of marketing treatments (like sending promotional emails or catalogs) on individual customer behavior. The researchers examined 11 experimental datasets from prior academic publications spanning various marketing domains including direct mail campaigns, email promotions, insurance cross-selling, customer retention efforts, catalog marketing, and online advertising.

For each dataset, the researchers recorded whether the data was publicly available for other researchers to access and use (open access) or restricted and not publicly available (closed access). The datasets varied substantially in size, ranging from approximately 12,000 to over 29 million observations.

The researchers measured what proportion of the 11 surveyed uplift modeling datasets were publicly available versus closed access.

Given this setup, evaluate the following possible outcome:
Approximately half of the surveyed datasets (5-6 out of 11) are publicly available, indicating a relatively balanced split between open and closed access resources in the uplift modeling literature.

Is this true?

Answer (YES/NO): NO